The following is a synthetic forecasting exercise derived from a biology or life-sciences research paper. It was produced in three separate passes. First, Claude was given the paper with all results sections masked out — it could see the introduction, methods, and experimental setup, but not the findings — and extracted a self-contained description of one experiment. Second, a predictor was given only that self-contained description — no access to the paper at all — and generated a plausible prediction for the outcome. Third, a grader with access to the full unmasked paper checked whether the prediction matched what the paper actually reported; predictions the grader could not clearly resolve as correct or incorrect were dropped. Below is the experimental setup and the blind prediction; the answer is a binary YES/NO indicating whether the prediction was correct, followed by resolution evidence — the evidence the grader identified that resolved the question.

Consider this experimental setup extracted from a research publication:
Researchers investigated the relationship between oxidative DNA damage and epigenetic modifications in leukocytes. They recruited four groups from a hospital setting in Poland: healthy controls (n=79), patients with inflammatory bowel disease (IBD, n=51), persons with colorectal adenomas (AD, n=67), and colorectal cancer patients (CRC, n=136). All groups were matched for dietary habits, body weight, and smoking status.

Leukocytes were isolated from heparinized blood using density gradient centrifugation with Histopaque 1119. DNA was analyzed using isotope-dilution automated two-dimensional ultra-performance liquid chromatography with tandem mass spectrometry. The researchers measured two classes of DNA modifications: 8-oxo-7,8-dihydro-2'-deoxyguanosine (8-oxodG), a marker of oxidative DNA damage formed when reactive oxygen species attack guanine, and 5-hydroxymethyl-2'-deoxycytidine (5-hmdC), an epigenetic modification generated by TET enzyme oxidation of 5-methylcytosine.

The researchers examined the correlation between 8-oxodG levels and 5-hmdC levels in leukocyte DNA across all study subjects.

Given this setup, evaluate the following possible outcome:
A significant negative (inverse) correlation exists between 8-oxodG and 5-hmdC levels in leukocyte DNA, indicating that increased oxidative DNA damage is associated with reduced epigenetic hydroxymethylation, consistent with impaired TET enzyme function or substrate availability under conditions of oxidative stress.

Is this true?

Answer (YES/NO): NO